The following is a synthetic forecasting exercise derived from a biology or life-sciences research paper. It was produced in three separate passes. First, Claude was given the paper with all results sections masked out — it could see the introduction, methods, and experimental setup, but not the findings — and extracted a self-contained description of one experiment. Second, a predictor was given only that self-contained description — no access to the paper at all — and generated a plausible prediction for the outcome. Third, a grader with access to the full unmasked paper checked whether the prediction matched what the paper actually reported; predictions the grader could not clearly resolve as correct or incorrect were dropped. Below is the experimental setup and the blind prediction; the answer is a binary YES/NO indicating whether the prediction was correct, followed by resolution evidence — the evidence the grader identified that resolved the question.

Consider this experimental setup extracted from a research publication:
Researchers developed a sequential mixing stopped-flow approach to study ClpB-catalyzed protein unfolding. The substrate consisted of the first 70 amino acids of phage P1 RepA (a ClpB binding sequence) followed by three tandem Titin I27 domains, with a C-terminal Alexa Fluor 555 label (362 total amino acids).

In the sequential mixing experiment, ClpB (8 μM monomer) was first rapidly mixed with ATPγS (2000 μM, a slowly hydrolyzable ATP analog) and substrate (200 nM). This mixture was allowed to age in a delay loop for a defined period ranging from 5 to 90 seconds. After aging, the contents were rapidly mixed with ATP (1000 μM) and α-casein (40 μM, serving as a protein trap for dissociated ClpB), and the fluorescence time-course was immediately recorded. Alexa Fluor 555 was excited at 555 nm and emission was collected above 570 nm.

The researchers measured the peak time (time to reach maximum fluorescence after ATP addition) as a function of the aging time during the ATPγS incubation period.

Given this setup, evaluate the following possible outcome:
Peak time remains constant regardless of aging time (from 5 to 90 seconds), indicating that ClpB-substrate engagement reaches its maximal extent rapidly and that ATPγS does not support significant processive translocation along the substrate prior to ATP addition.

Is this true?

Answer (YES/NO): NO